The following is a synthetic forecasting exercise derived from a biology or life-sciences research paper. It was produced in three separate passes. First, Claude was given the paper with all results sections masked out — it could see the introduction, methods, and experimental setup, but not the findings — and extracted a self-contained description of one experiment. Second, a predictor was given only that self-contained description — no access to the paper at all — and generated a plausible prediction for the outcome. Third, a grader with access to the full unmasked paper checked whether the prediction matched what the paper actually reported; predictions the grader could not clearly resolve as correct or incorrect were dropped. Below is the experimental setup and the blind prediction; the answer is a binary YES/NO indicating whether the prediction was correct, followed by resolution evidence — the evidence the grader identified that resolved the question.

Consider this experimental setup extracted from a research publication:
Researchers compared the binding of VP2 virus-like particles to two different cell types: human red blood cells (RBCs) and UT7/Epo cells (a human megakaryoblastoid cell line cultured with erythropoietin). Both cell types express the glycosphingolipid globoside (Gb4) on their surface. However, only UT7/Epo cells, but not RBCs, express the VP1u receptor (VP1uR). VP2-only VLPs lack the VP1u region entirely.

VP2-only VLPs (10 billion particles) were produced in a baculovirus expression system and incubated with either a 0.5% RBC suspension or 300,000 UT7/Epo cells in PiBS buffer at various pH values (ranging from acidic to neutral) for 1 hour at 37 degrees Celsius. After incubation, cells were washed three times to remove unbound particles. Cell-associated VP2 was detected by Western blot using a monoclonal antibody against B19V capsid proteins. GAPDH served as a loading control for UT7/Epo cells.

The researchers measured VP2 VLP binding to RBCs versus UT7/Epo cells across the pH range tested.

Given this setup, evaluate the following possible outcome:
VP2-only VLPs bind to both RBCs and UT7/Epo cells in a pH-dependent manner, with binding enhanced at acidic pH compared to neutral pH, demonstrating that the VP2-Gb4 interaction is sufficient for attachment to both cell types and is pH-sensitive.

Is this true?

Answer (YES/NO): YES